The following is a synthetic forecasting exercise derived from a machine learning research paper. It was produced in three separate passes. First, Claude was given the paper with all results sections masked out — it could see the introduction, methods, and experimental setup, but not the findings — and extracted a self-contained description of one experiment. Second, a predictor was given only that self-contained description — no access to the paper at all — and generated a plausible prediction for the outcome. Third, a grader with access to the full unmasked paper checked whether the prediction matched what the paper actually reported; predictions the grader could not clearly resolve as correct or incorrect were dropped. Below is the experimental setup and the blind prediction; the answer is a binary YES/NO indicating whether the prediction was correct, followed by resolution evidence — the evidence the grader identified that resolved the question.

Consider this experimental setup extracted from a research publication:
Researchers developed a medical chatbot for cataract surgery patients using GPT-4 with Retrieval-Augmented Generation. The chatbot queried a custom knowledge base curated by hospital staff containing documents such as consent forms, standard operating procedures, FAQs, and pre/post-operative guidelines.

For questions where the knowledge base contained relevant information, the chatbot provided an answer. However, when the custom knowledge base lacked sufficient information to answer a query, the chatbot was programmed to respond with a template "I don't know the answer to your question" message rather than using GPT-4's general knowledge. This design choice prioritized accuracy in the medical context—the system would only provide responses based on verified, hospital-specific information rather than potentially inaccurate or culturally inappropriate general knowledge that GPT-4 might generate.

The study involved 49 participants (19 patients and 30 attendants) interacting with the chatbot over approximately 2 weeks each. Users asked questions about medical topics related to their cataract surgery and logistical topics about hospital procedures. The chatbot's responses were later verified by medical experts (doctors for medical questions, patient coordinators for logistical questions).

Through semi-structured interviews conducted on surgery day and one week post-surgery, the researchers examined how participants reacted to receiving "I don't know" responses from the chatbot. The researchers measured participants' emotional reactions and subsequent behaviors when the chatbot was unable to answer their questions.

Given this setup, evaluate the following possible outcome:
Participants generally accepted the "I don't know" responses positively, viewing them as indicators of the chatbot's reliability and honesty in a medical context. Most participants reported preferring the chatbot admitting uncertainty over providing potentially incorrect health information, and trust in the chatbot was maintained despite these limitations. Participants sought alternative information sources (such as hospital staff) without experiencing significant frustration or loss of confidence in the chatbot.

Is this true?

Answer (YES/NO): NO